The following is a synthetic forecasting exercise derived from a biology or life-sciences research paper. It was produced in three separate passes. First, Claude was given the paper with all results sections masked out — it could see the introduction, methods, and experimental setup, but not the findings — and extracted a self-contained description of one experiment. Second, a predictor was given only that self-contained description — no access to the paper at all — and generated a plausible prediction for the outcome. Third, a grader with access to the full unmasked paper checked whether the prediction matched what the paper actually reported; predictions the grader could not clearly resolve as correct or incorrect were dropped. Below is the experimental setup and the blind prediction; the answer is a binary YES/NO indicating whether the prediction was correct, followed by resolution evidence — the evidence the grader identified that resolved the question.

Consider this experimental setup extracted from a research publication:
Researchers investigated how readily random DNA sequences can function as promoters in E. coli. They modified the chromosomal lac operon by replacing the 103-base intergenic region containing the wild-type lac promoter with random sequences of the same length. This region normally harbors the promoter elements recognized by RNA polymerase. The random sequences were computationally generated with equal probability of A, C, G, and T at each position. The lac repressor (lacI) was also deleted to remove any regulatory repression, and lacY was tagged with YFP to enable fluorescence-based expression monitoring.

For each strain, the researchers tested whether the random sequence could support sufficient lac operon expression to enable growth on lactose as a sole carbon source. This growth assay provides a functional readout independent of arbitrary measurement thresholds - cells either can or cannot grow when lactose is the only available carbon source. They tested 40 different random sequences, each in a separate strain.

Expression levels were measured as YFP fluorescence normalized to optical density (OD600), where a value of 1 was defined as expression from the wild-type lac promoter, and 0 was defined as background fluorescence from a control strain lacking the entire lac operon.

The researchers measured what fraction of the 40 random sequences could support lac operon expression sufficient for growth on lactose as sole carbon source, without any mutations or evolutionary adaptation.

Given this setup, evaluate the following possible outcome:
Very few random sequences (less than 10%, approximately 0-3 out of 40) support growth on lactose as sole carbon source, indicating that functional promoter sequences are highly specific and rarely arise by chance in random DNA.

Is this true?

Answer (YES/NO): NO